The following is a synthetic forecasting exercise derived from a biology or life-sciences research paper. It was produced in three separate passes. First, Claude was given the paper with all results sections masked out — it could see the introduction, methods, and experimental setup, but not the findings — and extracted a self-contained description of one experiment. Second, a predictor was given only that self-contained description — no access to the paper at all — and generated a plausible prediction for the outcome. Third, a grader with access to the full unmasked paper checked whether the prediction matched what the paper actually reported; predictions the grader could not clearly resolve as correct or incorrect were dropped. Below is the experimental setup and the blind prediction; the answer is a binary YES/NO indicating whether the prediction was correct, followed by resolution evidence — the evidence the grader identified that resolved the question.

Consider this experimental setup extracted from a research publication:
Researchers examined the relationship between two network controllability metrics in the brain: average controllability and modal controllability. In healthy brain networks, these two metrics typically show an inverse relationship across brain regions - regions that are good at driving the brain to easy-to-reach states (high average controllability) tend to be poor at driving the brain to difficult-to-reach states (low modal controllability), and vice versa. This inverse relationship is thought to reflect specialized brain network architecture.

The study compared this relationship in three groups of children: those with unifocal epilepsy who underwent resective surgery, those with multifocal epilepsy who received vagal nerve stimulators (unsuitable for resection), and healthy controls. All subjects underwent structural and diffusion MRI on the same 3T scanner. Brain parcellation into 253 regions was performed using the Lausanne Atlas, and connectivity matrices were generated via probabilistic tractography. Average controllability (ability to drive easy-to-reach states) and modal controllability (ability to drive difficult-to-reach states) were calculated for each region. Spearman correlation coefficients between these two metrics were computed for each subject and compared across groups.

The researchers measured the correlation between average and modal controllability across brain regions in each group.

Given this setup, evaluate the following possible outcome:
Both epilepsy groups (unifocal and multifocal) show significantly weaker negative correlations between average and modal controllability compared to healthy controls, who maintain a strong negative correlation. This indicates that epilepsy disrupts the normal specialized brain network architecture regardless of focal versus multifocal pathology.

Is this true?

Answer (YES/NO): YES